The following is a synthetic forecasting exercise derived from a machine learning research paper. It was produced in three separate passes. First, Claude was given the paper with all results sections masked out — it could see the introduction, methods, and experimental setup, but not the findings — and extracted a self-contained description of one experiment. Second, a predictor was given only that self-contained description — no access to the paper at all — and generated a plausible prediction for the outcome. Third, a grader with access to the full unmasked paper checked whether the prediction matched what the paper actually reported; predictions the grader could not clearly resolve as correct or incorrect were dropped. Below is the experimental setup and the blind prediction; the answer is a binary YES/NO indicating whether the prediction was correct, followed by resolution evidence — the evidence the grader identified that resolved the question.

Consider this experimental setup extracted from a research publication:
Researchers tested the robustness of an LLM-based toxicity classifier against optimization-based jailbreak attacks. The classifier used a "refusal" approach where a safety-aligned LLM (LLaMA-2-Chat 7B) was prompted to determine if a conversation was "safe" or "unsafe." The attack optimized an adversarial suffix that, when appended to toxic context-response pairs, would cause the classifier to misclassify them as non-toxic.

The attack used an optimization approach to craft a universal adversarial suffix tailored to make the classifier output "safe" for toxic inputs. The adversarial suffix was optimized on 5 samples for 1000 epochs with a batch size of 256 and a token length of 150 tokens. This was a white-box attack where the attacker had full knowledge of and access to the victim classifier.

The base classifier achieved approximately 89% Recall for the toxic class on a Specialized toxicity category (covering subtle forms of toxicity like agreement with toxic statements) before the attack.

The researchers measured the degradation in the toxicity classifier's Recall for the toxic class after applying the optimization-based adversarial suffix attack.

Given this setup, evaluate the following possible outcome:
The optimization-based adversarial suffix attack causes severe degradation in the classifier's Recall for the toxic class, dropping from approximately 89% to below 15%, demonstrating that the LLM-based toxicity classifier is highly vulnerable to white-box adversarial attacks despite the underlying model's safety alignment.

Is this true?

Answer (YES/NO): NO